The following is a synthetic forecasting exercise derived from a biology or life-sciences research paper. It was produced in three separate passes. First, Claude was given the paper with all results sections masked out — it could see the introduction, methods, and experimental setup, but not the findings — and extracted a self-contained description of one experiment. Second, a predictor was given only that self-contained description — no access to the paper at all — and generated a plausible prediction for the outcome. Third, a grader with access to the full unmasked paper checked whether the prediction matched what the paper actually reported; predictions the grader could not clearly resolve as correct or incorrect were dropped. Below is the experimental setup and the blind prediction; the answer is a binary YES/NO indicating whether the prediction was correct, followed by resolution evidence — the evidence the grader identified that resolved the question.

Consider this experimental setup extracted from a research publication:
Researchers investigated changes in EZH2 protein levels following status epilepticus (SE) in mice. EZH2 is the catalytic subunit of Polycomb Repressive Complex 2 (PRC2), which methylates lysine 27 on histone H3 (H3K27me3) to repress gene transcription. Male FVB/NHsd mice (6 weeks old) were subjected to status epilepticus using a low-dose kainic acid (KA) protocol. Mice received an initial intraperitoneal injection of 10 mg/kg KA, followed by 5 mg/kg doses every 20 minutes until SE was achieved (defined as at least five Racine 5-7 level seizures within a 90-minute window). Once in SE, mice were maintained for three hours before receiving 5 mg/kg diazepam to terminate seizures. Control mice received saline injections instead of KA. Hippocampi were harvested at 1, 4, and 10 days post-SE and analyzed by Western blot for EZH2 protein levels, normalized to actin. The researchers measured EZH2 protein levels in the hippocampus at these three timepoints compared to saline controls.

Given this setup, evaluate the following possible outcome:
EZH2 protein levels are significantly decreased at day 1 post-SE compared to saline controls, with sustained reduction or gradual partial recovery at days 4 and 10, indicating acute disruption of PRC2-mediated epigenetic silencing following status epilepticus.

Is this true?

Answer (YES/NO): NO